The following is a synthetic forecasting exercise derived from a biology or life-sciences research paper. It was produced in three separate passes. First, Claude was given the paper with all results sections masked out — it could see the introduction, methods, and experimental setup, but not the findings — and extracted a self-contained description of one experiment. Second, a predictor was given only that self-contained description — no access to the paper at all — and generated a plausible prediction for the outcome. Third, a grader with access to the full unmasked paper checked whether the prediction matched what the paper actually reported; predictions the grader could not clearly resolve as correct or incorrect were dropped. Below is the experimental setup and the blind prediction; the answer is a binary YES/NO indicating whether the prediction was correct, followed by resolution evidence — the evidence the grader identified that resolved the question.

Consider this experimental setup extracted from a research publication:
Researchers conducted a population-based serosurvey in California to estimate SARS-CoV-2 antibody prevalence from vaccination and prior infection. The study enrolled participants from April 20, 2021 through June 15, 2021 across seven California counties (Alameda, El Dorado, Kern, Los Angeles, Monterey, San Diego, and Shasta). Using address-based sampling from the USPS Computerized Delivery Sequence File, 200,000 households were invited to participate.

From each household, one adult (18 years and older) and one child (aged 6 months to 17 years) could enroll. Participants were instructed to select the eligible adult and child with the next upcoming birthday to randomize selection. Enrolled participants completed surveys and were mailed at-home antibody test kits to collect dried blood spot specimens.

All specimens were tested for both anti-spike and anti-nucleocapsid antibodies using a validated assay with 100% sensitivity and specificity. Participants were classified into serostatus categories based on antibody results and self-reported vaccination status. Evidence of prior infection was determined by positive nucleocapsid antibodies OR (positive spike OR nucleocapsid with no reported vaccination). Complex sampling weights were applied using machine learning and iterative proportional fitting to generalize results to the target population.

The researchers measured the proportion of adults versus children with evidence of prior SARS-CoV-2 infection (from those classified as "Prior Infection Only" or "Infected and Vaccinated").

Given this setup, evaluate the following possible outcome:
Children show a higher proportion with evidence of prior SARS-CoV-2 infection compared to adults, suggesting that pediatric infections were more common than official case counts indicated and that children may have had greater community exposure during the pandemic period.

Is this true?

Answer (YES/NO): NO